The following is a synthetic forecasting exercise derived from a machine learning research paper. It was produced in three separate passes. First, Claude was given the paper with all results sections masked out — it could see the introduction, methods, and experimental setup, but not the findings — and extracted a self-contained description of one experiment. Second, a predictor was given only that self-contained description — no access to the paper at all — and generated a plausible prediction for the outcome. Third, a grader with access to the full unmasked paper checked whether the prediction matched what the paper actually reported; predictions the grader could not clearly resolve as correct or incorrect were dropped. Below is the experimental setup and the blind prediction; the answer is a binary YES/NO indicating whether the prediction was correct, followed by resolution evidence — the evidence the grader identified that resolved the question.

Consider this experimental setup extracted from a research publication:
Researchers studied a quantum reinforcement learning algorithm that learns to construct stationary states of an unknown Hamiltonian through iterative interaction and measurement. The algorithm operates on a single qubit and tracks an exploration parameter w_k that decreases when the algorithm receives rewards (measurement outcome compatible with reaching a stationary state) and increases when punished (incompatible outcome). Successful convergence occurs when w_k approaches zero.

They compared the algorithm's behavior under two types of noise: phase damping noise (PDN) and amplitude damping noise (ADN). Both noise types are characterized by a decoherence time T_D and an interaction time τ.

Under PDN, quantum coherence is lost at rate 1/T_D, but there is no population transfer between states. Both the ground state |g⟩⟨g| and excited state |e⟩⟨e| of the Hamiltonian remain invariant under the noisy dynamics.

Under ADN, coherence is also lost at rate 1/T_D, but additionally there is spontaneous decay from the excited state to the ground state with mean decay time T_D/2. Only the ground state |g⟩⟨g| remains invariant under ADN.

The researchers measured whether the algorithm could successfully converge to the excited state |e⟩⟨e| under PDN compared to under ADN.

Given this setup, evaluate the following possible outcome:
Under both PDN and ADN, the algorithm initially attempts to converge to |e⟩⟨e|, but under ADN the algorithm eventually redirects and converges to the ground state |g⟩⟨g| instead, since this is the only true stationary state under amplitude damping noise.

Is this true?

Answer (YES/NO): NO